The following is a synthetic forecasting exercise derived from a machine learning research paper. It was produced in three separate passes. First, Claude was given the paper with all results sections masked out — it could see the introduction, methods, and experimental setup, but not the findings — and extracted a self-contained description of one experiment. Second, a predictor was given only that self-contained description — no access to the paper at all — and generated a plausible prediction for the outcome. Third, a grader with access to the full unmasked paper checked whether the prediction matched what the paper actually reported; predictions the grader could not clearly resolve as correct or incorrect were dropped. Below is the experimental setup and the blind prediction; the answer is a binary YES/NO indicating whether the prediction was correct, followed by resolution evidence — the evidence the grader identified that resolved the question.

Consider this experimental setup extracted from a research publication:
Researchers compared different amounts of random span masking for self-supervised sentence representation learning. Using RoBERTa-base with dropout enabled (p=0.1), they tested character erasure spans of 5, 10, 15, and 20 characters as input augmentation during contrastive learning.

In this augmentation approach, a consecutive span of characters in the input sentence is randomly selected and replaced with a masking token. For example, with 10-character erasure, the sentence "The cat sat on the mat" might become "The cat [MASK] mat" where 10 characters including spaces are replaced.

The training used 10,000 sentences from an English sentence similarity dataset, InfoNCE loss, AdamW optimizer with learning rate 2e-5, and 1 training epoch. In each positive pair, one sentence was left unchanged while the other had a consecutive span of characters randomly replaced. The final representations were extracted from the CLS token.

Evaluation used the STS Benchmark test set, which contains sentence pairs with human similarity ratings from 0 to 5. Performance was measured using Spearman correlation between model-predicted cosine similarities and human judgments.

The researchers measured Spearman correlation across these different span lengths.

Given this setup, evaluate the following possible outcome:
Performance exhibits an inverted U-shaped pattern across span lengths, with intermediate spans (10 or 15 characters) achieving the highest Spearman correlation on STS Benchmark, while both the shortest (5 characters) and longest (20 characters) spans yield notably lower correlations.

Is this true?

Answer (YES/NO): NO